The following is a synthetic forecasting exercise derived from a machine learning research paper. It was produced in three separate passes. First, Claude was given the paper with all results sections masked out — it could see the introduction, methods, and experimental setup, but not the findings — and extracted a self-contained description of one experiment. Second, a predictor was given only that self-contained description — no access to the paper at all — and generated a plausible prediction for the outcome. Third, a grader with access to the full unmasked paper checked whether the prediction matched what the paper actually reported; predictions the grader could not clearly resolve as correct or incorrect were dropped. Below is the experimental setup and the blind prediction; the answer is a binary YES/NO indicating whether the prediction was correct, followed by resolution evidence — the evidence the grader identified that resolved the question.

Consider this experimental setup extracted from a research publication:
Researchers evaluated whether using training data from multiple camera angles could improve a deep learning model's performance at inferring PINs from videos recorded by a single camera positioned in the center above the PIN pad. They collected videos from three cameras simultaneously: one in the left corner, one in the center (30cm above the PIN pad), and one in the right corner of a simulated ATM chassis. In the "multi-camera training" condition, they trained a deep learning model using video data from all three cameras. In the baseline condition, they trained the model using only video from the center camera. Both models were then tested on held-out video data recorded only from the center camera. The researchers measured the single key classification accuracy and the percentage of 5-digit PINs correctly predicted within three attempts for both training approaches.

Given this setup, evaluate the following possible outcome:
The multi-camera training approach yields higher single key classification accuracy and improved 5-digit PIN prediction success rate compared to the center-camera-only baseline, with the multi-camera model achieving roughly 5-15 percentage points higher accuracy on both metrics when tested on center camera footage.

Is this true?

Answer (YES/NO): NO